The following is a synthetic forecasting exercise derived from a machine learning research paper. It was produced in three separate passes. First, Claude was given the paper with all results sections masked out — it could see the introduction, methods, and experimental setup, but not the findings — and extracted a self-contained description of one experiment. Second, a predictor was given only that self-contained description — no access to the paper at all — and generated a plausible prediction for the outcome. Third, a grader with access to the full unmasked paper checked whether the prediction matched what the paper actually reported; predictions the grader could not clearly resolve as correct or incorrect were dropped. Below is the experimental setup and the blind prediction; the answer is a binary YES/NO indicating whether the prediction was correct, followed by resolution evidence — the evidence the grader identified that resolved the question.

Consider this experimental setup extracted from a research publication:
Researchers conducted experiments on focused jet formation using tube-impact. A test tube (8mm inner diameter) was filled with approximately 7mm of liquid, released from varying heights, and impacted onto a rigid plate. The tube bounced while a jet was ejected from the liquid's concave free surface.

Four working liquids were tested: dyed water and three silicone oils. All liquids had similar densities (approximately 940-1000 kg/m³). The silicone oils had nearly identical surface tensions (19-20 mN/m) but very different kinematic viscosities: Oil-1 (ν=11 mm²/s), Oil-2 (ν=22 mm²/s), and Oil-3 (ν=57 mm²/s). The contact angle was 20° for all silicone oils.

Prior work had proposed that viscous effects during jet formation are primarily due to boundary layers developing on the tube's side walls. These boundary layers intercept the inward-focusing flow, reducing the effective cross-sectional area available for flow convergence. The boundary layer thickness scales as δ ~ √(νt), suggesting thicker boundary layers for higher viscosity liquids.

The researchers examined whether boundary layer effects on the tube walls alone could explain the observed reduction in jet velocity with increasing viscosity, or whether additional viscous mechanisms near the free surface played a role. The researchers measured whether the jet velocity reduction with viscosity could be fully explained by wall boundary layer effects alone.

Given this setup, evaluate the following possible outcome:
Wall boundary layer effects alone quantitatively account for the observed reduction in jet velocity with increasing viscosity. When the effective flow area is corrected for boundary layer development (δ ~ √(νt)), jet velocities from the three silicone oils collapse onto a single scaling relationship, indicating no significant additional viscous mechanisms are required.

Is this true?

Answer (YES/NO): NO